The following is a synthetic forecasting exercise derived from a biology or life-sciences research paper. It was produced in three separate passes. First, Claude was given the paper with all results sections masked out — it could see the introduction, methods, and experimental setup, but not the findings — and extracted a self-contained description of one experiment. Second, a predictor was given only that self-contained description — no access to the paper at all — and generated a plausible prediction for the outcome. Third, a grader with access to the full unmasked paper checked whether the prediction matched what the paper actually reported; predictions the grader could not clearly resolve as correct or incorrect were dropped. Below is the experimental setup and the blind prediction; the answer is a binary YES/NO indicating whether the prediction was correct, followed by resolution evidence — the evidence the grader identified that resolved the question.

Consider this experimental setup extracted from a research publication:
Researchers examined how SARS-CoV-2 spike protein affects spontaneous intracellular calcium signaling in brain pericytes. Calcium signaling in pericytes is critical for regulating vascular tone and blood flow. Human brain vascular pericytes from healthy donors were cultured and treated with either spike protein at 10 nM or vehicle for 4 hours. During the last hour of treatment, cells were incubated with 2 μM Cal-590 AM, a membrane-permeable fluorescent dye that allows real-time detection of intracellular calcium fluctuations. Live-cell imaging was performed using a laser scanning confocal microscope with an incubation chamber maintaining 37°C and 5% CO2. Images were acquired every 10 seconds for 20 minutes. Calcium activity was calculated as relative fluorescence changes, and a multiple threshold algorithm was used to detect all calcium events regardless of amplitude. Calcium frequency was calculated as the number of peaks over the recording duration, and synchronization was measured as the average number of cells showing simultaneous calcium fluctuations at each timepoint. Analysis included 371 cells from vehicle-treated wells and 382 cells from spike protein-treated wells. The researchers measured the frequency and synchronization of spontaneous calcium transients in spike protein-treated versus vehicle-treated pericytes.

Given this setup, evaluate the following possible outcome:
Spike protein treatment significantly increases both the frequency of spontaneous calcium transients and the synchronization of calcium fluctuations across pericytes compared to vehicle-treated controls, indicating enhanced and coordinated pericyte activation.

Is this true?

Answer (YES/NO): YES